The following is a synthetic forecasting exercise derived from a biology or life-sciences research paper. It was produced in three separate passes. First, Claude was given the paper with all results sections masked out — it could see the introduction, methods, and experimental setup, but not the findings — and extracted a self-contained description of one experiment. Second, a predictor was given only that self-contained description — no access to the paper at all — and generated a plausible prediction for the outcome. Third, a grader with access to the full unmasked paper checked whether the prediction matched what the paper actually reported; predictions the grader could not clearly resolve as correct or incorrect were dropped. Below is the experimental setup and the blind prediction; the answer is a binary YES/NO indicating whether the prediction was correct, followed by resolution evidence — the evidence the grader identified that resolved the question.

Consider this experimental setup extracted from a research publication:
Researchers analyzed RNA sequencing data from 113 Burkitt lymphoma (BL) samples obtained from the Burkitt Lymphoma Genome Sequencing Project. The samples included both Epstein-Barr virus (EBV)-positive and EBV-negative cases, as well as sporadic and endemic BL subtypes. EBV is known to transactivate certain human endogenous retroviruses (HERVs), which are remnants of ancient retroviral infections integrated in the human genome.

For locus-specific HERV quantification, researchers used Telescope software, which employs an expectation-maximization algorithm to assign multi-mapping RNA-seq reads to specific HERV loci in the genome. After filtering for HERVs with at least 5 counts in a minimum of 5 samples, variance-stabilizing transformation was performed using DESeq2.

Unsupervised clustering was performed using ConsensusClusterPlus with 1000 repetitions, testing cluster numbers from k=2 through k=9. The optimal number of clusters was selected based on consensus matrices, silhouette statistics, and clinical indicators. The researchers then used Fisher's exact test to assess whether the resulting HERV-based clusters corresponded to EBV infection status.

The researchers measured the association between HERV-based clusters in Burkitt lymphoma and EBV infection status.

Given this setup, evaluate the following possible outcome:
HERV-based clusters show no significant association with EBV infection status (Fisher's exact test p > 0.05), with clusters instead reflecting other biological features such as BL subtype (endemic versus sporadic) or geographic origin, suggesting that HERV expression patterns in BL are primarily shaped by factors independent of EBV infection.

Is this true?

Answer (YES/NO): NO